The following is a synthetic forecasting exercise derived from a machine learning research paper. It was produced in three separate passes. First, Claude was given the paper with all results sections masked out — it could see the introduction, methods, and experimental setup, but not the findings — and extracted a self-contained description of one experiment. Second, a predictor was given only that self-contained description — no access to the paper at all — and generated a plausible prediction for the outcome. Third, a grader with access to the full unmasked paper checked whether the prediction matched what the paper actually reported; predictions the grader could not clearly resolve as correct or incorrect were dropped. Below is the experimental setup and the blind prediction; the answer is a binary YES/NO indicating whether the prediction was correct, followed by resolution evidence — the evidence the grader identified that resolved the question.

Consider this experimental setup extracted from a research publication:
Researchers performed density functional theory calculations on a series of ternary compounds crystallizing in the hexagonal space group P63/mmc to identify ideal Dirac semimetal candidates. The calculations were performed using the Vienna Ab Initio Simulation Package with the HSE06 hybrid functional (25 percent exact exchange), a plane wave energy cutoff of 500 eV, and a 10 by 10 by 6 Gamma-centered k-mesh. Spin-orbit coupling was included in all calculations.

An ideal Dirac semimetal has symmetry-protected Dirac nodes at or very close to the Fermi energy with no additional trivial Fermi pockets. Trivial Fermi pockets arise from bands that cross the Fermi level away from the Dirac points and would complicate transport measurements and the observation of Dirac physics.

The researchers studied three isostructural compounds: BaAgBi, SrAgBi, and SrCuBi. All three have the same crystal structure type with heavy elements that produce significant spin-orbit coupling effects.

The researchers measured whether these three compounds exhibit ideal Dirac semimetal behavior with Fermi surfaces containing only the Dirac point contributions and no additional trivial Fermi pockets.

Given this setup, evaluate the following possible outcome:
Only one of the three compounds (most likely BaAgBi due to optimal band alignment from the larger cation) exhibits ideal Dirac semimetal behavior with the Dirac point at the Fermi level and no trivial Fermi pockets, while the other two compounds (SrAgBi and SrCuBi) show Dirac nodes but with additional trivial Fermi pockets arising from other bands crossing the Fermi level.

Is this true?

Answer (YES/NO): NO